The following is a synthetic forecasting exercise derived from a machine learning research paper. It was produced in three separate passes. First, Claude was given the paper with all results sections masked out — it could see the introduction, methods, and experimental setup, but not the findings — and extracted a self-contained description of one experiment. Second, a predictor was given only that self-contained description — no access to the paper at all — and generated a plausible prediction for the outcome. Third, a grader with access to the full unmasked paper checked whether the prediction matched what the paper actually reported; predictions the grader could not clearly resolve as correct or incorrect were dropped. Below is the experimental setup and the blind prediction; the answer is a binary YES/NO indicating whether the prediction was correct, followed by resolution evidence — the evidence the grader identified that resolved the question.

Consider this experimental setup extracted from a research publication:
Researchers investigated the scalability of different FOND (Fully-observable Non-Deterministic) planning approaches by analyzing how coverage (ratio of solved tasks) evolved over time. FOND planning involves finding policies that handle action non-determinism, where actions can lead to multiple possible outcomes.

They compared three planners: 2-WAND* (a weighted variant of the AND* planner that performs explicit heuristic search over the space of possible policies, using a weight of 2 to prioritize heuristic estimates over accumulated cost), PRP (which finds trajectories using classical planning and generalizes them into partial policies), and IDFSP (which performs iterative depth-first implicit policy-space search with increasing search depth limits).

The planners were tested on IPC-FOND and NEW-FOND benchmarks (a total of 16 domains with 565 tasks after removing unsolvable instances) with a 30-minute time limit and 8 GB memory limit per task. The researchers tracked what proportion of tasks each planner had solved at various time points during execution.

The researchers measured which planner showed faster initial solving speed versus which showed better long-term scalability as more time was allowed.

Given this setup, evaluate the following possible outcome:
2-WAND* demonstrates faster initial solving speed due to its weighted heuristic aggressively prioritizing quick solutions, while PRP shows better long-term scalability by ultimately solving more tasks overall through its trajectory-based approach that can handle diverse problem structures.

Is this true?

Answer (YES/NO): NO